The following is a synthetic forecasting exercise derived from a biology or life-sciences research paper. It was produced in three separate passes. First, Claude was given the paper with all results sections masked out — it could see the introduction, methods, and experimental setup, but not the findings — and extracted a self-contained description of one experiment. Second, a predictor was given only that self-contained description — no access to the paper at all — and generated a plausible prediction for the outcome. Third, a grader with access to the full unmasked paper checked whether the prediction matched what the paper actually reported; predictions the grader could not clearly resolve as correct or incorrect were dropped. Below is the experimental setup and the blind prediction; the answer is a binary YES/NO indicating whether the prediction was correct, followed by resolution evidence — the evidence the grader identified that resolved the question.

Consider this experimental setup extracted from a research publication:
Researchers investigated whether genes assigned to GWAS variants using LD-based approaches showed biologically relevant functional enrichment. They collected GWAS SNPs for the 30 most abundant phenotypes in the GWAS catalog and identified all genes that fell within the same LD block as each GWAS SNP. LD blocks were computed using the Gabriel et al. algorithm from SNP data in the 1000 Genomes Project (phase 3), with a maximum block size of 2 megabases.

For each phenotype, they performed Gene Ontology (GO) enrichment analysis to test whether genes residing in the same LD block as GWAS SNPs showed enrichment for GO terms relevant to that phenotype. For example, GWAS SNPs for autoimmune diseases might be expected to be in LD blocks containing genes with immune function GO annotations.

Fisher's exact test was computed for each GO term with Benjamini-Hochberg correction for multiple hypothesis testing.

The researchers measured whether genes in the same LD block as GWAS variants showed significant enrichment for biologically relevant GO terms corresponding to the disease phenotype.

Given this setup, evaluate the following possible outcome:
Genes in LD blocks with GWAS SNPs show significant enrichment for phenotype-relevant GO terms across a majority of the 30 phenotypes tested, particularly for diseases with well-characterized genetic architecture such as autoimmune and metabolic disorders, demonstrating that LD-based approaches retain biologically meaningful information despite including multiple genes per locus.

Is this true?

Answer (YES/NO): NO